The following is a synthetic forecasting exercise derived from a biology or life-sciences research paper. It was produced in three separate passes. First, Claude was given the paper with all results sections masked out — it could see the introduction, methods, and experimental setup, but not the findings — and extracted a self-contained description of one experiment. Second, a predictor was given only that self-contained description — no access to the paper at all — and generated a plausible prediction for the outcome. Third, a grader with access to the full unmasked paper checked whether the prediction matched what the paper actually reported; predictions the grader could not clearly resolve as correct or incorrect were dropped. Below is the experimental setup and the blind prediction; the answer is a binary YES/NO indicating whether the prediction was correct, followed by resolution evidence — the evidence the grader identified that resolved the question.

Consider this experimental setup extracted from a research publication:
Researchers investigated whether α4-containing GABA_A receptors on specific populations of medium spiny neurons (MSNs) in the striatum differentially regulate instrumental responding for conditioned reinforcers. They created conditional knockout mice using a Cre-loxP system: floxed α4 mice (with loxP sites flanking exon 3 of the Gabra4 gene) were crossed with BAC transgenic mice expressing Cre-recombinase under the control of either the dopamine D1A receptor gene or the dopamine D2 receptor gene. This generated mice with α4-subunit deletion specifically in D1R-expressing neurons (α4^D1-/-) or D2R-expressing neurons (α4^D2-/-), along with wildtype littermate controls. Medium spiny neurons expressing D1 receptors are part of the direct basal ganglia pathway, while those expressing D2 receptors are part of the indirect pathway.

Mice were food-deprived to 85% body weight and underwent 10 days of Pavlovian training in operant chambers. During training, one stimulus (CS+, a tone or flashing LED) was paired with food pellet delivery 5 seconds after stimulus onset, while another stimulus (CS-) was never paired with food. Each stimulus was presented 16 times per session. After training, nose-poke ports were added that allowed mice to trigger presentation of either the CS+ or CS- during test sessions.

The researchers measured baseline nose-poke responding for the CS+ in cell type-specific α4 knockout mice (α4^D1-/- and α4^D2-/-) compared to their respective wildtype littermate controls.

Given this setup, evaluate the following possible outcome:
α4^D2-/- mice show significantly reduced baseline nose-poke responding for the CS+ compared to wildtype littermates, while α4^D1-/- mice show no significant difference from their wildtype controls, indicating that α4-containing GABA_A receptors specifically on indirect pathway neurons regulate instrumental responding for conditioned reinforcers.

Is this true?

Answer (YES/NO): NO